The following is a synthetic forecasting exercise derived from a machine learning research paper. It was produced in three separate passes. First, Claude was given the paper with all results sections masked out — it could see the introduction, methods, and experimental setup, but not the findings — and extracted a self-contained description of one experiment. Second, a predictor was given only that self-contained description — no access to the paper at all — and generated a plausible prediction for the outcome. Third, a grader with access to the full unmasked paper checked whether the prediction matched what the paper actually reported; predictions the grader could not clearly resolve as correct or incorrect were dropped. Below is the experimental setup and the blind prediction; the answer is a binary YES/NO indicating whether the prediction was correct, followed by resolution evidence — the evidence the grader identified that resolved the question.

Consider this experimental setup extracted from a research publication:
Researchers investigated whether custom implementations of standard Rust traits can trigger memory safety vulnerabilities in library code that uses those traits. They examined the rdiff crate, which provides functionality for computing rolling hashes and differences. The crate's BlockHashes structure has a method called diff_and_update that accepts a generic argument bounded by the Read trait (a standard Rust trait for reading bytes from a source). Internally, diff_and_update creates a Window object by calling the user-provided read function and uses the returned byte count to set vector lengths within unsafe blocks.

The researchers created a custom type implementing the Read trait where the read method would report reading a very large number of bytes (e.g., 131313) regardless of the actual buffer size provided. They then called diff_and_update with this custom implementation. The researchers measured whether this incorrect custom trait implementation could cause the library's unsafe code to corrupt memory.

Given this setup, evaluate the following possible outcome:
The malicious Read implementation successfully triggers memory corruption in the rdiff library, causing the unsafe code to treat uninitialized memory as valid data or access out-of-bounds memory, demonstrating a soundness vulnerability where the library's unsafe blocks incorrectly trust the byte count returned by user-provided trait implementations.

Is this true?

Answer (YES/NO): YES